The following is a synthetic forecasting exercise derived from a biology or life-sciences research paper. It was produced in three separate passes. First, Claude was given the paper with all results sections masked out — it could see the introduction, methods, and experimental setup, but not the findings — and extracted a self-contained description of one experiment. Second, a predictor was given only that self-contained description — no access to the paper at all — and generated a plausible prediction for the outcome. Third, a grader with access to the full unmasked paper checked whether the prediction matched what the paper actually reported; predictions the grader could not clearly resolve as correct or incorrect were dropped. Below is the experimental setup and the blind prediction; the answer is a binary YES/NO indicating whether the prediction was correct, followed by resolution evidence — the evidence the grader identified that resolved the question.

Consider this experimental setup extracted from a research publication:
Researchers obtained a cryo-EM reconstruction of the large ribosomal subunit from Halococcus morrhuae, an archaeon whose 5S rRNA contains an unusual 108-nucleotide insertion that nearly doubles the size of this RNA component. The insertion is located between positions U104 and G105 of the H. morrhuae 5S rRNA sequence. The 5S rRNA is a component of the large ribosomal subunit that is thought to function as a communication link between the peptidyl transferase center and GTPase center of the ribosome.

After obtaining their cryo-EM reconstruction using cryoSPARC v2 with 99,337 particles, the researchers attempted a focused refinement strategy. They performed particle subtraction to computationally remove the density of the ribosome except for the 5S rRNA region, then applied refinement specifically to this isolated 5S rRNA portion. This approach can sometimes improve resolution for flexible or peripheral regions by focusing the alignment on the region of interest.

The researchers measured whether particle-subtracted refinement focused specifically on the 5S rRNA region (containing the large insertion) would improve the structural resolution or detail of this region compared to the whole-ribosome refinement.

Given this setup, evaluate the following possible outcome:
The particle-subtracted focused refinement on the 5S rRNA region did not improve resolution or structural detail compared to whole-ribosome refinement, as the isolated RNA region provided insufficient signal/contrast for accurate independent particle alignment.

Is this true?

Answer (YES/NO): YES